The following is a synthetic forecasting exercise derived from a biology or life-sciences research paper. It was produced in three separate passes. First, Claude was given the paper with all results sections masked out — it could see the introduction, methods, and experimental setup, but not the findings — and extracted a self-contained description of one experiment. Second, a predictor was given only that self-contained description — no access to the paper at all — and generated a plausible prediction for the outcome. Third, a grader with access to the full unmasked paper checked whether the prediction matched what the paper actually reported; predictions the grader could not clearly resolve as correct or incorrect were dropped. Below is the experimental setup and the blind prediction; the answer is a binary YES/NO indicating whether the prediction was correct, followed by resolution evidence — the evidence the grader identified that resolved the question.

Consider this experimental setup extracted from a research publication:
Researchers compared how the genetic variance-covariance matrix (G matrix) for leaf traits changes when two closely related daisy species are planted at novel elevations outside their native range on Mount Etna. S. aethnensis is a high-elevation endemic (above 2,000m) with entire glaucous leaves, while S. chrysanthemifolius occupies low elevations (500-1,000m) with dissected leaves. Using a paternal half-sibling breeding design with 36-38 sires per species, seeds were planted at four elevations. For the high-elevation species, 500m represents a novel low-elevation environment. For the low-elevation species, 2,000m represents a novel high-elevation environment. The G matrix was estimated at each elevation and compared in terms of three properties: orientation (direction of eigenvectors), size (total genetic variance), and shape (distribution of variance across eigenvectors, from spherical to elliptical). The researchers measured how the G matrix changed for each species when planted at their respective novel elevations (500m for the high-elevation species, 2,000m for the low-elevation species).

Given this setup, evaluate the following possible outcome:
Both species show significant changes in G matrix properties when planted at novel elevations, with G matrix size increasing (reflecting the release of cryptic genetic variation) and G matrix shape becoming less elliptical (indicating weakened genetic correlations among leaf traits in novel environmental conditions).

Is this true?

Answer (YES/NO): NO